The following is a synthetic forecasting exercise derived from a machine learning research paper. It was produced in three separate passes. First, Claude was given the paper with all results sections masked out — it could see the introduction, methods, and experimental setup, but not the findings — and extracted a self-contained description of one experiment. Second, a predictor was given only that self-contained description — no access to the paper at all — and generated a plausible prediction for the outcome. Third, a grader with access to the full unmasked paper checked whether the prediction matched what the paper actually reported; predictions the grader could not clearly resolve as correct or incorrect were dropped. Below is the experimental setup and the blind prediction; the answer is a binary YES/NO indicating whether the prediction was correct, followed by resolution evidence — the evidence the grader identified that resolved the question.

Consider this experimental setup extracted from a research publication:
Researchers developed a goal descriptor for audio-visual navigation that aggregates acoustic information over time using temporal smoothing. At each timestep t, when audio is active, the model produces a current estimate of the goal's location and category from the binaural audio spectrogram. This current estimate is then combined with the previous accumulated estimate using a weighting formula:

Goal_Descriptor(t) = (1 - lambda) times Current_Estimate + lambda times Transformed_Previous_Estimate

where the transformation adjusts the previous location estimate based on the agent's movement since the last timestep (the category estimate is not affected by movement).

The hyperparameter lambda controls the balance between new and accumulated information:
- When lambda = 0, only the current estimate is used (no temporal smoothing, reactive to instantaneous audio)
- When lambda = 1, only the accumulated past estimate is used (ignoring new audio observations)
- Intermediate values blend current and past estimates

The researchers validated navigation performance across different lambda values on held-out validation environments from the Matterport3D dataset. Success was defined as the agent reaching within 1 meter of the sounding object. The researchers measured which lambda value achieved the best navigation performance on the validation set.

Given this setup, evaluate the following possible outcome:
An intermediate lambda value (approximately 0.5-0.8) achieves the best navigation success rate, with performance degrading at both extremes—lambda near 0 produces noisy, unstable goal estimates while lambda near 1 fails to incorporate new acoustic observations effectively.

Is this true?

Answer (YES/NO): YES